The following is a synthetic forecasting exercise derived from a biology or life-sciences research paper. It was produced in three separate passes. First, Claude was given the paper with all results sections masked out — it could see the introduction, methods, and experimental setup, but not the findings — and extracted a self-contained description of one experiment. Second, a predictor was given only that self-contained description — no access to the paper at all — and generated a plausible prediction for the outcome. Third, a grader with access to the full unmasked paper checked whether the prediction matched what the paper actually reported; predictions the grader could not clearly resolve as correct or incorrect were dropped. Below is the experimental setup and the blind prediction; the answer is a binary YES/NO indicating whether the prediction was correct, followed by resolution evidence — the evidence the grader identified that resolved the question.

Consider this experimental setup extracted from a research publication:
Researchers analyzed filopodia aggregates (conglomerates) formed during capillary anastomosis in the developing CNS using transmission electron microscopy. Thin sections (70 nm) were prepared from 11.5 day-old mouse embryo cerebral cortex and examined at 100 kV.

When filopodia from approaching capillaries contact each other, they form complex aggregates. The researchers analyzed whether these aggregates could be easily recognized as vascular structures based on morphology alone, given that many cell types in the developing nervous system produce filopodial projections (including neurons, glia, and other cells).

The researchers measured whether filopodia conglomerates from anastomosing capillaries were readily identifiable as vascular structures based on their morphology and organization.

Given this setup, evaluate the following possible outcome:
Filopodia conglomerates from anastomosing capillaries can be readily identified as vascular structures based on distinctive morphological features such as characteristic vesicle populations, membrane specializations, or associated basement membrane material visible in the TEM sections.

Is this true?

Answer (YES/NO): NO